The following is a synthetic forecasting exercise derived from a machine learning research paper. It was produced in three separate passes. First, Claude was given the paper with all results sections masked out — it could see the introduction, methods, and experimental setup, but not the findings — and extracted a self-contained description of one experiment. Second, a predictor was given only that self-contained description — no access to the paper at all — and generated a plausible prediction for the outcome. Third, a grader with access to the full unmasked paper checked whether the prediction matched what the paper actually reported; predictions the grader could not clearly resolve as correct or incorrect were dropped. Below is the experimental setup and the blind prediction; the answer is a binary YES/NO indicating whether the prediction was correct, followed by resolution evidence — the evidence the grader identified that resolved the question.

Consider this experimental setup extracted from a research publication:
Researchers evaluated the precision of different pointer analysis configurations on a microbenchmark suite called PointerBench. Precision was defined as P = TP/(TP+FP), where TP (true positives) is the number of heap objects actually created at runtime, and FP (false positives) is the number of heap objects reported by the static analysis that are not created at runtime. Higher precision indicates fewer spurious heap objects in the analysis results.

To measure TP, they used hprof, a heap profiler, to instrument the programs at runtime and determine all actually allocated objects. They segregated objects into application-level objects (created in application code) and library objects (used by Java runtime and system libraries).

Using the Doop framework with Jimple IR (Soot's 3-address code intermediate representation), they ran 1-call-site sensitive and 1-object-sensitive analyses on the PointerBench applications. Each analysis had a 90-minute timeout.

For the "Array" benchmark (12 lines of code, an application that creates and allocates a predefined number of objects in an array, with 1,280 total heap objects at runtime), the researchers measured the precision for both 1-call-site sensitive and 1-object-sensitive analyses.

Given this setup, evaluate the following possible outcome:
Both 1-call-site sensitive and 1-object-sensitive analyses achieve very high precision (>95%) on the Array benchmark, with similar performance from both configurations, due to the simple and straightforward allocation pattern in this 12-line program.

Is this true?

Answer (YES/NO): NO